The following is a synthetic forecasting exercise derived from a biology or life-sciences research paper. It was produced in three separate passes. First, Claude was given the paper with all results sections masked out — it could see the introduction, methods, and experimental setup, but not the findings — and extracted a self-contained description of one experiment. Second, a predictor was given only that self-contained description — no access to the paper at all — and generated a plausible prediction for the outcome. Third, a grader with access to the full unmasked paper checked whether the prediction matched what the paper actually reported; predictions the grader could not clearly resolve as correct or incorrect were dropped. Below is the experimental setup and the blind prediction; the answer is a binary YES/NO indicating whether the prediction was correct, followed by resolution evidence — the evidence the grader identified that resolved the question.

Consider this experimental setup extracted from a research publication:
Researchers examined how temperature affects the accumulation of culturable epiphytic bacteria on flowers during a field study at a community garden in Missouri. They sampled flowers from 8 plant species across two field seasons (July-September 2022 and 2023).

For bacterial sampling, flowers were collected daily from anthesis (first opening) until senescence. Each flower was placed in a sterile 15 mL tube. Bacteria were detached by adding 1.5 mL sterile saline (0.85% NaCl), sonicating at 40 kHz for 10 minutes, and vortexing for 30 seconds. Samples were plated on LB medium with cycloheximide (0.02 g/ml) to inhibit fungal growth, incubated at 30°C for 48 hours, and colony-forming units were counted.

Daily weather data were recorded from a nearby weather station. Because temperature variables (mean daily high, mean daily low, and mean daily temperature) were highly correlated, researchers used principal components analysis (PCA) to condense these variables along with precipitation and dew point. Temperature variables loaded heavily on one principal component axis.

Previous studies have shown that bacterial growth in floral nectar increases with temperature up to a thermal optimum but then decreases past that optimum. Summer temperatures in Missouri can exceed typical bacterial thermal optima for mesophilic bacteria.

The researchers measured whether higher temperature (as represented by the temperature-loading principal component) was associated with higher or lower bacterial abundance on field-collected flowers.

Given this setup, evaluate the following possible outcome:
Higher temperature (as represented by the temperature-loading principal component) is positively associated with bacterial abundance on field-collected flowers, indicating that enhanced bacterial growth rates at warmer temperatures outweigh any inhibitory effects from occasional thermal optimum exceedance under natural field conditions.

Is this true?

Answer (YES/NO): NO